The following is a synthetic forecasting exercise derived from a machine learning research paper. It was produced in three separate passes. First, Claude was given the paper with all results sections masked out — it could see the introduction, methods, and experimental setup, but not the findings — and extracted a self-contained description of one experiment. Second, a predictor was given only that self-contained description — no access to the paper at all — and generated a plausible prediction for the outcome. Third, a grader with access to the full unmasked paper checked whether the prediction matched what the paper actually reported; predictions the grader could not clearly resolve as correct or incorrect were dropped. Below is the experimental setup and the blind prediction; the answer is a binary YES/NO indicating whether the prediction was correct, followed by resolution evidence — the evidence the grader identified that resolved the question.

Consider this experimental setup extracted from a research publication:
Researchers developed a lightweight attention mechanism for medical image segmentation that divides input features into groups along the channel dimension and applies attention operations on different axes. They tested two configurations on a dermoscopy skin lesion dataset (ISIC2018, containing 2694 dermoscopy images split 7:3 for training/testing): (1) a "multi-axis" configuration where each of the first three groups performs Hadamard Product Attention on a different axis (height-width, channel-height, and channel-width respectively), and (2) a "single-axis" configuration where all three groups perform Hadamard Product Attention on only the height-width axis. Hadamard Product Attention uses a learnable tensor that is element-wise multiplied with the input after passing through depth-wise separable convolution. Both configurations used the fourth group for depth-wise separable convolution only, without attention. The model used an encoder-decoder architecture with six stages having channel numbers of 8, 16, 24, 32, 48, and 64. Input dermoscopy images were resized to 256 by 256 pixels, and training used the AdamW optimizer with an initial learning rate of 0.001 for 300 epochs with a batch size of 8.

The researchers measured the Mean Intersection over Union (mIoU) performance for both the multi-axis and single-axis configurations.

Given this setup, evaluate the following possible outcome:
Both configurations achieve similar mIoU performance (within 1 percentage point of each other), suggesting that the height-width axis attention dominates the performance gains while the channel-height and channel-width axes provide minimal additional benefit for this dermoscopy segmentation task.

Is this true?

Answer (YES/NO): NO